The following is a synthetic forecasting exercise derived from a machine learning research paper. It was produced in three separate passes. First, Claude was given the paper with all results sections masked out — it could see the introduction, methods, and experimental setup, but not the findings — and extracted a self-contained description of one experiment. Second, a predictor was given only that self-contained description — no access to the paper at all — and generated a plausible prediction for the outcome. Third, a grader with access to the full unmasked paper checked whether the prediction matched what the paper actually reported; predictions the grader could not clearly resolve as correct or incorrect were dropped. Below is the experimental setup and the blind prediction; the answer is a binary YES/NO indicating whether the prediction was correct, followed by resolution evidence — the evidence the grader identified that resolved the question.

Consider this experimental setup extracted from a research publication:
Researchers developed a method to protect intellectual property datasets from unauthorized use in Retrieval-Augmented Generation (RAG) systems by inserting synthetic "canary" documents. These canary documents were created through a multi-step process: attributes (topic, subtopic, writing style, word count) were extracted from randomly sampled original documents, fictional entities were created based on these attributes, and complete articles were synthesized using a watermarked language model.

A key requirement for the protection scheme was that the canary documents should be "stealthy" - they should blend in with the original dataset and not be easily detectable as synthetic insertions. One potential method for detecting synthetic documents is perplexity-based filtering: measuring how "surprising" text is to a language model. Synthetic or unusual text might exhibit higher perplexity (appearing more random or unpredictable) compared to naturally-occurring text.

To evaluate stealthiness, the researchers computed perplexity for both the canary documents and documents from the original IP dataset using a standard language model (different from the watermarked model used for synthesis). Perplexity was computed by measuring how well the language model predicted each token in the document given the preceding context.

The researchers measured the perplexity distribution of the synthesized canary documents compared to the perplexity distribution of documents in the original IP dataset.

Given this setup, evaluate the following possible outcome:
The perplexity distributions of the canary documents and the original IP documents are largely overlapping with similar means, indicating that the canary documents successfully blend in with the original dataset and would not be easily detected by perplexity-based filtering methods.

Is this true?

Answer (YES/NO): YES